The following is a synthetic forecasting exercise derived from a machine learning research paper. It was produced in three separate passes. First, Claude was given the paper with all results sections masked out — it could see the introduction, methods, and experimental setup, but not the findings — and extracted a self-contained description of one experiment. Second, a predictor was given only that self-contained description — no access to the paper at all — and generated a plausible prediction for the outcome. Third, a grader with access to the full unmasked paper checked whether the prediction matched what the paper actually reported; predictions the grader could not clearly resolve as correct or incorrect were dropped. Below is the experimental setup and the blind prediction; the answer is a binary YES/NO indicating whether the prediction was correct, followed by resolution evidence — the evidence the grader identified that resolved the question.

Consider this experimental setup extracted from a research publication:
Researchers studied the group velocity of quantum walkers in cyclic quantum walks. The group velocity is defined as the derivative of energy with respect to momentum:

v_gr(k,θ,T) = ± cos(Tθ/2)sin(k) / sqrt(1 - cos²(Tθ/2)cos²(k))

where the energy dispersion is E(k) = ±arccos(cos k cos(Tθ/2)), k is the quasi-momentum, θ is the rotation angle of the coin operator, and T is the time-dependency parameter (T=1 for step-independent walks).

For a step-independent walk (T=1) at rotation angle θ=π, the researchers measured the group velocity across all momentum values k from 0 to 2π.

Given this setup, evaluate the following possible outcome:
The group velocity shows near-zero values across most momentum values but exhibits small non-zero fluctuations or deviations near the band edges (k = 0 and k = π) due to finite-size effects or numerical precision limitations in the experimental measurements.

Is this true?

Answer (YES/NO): NO